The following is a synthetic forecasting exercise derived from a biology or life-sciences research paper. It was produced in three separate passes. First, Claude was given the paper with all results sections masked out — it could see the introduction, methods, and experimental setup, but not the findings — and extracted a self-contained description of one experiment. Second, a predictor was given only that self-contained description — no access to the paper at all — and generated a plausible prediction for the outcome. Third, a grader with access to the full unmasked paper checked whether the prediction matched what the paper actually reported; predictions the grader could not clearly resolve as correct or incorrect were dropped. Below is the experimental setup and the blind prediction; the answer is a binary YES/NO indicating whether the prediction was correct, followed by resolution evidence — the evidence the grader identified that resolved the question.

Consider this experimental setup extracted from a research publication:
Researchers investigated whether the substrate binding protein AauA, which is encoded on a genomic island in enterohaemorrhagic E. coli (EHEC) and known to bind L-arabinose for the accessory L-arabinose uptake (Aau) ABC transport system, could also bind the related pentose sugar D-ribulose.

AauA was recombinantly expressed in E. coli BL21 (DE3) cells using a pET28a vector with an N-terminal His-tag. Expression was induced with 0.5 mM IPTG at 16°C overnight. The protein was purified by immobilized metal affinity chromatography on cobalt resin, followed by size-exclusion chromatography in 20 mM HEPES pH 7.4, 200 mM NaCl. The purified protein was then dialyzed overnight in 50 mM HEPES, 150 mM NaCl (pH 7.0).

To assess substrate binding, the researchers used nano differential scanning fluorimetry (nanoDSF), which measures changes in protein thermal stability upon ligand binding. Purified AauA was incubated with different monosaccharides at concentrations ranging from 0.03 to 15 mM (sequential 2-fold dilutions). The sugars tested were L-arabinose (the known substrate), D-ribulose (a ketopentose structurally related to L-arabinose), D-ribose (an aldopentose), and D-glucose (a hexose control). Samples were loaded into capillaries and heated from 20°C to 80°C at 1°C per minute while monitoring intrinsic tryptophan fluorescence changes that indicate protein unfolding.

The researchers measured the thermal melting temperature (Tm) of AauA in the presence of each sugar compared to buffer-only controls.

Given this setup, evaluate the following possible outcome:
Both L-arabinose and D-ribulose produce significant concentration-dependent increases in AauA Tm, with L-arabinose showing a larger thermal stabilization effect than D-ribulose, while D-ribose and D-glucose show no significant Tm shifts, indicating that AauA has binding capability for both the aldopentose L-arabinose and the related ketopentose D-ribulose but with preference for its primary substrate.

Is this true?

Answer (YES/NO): NO